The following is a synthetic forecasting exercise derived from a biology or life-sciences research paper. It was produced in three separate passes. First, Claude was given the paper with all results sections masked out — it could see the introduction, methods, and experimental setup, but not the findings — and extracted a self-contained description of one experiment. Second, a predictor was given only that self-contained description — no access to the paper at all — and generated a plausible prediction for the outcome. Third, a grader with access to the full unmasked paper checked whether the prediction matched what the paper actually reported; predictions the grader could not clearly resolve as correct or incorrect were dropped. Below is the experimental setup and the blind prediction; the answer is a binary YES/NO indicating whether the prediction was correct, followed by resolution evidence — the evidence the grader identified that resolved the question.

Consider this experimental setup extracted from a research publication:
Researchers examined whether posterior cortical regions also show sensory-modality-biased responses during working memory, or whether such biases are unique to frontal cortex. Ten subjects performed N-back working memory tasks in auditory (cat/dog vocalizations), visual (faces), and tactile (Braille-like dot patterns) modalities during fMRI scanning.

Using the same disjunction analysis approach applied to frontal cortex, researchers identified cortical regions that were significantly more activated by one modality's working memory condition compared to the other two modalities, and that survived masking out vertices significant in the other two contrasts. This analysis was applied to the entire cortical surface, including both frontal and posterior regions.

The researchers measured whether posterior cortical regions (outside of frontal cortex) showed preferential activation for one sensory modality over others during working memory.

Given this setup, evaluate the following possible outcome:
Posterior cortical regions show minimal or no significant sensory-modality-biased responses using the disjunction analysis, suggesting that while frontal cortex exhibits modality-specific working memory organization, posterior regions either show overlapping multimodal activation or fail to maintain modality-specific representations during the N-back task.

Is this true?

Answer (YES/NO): NO